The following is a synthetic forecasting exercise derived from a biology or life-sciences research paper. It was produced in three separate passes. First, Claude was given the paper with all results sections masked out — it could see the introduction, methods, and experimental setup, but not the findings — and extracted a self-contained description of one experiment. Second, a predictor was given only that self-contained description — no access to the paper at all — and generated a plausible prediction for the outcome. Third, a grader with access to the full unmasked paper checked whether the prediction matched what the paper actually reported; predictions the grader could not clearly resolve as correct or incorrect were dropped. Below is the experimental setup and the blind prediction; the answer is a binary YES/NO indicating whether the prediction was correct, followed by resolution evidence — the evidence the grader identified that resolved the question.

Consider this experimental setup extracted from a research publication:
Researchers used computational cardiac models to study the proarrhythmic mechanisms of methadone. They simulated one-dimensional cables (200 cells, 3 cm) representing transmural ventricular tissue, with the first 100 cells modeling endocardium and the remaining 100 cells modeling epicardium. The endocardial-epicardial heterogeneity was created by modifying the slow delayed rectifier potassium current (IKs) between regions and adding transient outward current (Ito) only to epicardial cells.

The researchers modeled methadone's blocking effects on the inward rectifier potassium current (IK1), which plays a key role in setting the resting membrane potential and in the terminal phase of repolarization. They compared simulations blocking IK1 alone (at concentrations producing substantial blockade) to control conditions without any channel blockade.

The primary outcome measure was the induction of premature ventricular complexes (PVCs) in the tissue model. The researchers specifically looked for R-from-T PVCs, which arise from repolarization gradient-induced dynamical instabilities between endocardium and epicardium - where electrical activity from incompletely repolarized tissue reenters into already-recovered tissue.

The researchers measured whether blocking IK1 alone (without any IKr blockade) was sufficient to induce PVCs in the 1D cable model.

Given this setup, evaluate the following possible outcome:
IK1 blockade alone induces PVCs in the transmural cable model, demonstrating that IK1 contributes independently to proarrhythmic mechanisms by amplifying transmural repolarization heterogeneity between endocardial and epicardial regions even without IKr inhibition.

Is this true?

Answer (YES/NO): NO